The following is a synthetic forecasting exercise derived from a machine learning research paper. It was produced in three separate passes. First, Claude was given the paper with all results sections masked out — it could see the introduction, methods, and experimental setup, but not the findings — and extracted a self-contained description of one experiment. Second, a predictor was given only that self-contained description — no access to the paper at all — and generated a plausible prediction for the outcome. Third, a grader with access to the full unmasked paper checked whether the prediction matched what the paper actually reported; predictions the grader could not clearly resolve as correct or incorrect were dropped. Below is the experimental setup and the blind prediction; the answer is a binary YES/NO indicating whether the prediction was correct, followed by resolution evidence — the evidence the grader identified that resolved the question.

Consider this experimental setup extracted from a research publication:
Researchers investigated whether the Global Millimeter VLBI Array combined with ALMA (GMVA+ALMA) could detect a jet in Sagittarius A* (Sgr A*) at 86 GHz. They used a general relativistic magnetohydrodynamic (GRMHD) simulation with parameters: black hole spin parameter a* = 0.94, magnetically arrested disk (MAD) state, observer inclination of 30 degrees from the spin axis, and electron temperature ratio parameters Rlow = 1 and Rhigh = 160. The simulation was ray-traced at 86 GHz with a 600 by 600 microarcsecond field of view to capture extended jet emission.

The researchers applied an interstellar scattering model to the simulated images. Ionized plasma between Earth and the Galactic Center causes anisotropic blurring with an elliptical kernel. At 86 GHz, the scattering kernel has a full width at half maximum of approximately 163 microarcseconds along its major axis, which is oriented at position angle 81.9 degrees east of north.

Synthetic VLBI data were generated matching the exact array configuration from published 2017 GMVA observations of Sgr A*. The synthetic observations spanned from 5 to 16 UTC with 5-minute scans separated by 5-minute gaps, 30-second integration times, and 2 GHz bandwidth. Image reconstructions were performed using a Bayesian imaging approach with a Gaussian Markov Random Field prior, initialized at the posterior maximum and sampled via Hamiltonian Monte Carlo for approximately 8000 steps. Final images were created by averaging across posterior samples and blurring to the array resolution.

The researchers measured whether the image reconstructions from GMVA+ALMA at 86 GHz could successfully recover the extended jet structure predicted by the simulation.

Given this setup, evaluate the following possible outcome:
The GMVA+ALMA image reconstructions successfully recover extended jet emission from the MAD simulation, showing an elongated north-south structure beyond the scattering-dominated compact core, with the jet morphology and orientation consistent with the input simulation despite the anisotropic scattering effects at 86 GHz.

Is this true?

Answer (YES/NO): NO